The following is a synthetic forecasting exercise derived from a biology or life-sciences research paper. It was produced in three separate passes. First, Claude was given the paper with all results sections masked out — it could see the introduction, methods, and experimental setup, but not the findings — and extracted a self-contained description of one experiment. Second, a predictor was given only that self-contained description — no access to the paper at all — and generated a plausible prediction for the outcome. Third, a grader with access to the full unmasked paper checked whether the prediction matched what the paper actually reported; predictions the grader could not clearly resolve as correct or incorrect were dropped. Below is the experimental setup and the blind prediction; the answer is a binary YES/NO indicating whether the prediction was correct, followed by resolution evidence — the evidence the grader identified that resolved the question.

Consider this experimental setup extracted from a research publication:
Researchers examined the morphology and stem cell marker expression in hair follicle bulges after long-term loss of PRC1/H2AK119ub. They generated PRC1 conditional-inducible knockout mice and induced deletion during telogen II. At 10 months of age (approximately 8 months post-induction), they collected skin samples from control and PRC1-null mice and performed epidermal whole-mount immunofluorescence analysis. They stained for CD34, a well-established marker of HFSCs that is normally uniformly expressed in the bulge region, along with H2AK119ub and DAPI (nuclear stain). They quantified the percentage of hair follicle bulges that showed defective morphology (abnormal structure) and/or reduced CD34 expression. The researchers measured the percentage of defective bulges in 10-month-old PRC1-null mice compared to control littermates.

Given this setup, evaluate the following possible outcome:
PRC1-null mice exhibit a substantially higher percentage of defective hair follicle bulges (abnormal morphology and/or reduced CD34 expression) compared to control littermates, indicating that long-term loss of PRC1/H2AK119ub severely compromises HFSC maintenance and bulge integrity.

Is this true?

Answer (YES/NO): YES